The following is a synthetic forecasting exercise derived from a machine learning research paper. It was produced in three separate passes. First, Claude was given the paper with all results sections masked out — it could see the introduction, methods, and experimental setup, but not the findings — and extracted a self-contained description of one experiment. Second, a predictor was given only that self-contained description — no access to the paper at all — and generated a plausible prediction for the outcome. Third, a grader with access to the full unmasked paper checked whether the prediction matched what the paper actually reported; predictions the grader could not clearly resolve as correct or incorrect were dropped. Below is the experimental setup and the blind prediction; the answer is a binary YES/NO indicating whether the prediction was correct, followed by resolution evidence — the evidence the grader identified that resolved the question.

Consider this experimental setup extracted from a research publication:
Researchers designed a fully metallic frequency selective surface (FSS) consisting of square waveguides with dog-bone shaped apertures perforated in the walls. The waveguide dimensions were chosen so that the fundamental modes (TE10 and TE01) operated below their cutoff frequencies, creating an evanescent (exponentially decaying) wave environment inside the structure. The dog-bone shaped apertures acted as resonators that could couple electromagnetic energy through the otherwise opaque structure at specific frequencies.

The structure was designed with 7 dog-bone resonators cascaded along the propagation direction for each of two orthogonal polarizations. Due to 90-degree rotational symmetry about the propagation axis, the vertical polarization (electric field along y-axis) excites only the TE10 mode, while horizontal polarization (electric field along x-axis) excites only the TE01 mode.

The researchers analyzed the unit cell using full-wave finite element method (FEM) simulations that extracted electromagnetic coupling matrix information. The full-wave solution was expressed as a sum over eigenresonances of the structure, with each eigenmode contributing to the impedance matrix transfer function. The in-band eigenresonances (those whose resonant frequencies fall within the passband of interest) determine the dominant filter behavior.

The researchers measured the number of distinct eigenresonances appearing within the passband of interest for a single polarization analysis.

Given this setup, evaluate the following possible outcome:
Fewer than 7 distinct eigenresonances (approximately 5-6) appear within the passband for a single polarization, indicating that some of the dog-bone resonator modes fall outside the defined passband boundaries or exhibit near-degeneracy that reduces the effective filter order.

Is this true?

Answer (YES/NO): NO